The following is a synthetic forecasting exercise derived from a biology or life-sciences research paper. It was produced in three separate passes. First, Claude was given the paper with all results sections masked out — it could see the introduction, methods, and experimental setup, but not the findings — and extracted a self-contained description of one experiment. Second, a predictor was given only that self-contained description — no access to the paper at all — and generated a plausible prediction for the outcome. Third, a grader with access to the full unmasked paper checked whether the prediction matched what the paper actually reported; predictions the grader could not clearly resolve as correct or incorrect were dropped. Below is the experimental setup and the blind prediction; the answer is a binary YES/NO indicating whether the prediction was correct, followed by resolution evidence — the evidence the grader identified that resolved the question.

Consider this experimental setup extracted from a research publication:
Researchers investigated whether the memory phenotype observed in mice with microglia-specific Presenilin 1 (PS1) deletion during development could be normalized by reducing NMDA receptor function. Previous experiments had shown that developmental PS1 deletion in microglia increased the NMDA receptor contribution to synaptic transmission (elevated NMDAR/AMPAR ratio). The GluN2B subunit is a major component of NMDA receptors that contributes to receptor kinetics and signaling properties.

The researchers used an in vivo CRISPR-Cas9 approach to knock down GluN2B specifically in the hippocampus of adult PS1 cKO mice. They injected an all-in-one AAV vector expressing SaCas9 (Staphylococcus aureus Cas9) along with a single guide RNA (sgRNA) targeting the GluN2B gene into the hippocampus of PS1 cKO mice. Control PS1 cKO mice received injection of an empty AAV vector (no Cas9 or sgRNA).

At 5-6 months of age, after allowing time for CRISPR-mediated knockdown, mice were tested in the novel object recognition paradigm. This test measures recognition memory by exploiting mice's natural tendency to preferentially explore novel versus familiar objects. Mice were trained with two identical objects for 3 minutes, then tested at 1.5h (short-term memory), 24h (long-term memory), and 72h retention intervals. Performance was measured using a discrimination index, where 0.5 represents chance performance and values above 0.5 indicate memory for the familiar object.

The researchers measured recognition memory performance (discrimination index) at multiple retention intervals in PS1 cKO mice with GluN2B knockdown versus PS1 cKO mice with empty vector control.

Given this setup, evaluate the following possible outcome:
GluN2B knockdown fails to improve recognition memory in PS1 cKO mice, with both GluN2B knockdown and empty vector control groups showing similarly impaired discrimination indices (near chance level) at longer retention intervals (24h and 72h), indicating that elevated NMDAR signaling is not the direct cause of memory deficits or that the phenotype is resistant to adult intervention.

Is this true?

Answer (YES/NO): NO